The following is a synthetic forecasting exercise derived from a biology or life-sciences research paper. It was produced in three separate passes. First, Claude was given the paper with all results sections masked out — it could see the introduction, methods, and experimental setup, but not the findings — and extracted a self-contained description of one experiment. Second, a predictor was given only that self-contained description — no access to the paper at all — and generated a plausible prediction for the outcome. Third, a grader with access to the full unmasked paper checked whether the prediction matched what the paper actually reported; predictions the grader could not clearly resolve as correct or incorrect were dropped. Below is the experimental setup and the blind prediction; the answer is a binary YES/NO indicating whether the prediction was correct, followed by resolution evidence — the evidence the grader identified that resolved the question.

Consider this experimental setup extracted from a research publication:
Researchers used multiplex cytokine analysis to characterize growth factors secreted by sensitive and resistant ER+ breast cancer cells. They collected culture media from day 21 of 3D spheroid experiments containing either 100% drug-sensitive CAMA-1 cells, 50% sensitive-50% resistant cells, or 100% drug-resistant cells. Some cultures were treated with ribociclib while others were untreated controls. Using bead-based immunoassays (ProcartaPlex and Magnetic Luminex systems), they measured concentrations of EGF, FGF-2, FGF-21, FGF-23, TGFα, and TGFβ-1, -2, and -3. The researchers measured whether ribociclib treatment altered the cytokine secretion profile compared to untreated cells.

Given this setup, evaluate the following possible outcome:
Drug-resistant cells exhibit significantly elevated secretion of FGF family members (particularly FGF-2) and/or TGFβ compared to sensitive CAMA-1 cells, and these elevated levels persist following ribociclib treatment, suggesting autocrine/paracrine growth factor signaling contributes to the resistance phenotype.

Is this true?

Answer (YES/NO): NO